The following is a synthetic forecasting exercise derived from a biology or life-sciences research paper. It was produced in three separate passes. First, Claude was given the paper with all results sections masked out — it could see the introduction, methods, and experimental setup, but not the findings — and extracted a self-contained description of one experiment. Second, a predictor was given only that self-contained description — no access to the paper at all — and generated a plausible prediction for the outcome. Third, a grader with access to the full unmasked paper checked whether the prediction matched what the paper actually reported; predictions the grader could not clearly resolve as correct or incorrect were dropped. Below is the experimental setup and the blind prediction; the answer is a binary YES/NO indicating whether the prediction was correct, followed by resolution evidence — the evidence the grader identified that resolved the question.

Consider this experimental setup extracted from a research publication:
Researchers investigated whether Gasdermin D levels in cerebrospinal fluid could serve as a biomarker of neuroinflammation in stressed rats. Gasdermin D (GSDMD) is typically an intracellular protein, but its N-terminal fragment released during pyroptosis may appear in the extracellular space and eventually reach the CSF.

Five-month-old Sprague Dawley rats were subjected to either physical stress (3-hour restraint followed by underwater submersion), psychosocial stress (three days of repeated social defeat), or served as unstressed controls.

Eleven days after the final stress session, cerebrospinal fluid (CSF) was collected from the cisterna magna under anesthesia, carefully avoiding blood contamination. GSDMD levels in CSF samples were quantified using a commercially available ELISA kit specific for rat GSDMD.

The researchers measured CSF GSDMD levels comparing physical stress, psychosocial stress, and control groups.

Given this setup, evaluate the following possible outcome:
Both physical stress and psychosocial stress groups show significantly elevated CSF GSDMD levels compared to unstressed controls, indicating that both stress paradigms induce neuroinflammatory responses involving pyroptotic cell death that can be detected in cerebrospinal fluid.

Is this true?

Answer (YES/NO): YES